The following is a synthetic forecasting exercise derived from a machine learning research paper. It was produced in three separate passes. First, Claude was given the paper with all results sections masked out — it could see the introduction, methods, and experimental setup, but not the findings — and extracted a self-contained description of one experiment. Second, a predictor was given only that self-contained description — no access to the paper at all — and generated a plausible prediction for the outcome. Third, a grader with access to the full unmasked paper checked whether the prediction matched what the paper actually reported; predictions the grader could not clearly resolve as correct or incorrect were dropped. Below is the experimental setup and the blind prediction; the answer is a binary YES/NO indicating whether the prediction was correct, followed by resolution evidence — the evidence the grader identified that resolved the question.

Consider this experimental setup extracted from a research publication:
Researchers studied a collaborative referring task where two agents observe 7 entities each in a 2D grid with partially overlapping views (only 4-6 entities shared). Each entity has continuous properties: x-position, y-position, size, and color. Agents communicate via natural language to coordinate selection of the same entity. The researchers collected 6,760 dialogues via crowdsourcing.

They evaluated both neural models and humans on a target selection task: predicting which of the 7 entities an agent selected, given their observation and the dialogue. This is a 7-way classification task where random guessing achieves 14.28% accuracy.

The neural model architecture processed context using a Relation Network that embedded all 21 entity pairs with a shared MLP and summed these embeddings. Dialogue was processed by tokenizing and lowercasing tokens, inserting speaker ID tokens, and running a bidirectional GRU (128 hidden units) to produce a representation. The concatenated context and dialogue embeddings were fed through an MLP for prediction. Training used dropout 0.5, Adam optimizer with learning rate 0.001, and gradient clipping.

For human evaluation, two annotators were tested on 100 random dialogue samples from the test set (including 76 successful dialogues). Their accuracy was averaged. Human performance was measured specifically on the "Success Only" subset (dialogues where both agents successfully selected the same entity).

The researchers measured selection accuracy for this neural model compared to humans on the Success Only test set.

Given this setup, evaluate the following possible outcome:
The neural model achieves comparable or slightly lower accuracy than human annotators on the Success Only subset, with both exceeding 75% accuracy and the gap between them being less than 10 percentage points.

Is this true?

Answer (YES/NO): NO